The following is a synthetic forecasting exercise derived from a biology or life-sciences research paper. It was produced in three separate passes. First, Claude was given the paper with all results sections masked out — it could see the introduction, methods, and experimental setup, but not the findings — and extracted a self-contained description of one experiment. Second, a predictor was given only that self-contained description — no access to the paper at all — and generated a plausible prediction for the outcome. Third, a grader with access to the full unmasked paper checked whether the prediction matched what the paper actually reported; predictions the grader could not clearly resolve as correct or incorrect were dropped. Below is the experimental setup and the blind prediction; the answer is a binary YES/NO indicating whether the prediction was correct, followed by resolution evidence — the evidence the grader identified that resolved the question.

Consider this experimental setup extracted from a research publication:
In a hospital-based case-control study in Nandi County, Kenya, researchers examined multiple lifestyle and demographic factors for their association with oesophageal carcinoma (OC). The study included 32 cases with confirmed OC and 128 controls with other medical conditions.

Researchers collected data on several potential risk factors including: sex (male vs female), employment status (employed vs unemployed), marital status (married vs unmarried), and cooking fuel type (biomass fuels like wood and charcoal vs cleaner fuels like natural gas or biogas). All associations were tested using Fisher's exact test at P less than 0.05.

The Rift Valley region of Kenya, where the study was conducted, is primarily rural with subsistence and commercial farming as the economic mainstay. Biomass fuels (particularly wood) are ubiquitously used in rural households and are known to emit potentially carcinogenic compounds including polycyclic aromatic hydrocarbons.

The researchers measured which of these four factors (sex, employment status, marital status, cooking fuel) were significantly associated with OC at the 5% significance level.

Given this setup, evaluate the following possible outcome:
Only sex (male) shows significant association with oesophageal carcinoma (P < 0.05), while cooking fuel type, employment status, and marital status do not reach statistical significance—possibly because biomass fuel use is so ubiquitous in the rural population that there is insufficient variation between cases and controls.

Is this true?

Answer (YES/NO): NO